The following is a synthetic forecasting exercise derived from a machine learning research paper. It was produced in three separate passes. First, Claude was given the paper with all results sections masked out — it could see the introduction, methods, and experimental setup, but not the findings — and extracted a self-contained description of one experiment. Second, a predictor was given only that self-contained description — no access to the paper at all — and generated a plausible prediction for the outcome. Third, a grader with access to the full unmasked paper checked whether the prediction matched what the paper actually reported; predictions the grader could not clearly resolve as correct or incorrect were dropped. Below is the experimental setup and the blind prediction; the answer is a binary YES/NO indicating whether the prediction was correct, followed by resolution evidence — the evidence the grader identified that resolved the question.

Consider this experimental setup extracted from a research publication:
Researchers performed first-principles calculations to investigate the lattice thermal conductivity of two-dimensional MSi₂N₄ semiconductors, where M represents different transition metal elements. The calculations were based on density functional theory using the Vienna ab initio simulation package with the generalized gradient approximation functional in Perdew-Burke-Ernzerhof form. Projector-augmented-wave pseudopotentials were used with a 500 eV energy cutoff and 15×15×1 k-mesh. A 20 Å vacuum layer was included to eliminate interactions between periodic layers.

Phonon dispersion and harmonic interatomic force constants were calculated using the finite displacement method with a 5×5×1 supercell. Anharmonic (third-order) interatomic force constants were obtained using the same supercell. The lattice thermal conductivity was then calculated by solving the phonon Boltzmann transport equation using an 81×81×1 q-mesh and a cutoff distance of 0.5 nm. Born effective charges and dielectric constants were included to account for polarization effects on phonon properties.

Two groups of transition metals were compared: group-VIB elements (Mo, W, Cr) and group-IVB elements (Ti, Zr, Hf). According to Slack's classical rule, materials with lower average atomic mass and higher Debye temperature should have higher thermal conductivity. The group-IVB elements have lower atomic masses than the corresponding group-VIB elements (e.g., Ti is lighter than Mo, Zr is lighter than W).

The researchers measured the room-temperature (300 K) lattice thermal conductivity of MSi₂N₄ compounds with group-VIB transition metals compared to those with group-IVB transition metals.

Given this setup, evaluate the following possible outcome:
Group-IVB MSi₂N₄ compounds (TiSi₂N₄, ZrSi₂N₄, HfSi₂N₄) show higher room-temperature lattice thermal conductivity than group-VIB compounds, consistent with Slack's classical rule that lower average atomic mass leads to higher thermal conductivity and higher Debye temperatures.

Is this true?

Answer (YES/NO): NO